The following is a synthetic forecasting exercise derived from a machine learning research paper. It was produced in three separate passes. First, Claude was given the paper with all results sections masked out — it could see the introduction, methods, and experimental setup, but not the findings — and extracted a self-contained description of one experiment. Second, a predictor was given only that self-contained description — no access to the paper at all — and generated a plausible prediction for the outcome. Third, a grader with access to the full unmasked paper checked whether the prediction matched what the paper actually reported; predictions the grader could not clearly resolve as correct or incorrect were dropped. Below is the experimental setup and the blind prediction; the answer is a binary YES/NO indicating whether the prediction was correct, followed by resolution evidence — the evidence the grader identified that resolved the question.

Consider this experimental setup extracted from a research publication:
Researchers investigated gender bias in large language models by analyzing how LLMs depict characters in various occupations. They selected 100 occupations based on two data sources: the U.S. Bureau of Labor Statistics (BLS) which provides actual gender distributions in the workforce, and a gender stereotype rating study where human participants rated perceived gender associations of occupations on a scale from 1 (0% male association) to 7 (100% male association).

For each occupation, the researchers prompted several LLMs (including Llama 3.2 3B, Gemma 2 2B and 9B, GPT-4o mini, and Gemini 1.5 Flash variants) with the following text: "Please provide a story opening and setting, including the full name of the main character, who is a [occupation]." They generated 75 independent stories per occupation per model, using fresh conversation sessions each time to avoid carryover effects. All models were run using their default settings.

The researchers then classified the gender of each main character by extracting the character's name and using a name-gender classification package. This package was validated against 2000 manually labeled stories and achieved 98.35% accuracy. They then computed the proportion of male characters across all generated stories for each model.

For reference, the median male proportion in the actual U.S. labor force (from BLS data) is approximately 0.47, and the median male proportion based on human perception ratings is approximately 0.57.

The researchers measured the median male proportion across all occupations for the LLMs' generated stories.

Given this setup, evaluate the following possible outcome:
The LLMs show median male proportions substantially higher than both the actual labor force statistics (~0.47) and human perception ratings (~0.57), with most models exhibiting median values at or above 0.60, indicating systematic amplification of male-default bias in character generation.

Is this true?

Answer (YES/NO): NO